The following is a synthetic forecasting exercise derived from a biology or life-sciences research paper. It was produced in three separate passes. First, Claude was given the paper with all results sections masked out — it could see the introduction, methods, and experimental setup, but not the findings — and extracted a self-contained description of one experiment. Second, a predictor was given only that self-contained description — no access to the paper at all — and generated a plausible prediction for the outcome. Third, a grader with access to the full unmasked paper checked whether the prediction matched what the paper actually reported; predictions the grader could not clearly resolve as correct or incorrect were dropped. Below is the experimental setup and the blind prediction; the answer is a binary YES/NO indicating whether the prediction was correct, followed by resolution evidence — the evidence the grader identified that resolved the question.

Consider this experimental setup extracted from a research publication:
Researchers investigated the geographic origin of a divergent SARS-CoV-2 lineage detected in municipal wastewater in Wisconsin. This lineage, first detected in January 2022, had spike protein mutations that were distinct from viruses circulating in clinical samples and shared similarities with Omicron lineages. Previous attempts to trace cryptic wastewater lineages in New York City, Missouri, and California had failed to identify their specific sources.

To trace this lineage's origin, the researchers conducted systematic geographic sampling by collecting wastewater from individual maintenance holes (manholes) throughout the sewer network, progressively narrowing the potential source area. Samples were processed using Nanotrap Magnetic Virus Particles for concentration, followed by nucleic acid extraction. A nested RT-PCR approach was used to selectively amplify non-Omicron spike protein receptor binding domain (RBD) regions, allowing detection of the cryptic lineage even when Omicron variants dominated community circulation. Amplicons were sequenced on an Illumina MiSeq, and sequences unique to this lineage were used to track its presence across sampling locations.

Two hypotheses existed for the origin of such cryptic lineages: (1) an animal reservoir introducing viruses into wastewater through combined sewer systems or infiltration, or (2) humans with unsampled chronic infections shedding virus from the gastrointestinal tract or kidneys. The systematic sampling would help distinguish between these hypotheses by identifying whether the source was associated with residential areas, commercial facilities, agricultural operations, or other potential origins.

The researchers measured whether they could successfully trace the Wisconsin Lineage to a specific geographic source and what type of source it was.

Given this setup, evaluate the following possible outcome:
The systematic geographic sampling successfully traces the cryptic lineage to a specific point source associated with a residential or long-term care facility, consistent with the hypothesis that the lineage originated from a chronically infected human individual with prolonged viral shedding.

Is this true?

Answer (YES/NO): NO